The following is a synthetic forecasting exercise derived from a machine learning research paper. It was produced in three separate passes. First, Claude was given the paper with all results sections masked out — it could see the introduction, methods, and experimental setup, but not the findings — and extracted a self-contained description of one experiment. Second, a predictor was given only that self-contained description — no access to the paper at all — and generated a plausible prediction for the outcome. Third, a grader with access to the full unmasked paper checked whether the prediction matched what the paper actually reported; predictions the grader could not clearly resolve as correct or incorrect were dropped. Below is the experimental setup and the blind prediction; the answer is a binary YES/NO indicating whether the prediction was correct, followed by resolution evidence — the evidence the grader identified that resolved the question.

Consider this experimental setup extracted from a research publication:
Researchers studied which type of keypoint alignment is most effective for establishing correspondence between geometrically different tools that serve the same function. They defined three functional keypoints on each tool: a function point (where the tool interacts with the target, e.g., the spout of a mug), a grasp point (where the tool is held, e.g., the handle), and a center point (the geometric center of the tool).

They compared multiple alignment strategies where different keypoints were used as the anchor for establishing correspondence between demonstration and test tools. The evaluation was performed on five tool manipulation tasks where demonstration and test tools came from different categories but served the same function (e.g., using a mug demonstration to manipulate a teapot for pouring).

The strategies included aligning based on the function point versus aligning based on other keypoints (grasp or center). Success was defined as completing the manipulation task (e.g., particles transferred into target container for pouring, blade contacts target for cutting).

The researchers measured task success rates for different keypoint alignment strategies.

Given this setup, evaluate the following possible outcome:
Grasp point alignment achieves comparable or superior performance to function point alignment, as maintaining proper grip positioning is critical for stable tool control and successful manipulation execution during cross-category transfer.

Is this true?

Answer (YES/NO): NO